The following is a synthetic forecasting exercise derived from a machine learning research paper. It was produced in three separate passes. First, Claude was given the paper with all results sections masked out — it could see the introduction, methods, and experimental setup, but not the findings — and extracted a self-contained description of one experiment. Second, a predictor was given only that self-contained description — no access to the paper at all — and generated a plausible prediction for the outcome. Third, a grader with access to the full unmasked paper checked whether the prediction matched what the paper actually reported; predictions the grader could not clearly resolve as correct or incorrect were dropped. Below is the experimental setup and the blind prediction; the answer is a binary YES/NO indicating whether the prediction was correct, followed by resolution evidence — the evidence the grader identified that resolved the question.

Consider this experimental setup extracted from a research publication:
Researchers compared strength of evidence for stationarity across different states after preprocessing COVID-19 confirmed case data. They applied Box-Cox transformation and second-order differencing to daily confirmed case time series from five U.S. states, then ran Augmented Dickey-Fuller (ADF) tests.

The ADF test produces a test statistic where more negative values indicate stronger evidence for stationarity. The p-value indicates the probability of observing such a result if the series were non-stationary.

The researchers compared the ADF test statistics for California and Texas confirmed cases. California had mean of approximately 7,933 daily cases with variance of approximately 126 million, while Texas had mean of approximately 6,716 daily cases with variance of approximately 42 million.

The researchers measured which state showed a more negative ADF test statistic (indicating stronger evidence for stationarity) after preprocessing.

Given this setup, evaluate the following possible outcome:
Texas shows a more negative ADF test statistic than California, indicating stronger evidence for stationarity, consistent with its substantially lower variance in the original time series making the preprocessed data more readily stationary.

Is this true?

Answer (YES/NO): YES